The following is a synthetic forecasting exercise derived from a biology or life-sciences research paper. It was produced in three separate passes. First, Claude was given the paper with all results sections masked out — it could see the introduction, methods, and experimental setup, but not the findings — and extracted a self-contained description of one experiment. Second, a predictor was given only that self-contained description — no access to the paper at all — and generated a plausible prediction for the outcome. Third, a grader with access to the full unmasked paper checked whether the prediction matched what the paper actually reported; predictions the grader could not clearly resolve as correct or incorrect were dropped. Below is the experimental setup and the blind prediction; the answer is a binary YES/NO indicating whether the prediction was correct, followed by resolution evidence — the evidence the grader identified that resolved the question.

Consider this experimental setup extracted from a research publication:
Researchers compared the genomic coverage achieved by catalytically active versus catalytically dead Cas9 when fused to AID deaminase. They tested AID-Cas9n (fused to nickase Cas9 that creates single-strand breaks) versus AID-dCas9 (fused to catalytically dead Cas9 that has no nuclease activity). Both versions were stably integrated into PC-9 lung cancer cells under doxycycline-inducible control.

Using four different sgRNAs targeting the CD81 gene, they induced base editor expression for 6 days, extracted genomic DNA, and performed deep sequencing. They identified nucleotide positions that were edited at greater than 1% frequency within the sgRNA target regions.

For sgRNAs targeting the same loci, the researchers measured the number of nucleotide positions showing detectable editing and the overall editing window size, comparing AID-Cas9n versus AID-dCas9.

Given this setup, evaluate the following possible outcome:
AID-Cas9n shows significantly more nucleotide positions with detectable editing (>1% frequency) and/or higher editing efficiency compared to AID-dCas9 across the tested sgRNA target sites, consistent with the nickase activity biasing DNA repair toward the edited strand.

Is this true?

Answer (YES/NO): NO